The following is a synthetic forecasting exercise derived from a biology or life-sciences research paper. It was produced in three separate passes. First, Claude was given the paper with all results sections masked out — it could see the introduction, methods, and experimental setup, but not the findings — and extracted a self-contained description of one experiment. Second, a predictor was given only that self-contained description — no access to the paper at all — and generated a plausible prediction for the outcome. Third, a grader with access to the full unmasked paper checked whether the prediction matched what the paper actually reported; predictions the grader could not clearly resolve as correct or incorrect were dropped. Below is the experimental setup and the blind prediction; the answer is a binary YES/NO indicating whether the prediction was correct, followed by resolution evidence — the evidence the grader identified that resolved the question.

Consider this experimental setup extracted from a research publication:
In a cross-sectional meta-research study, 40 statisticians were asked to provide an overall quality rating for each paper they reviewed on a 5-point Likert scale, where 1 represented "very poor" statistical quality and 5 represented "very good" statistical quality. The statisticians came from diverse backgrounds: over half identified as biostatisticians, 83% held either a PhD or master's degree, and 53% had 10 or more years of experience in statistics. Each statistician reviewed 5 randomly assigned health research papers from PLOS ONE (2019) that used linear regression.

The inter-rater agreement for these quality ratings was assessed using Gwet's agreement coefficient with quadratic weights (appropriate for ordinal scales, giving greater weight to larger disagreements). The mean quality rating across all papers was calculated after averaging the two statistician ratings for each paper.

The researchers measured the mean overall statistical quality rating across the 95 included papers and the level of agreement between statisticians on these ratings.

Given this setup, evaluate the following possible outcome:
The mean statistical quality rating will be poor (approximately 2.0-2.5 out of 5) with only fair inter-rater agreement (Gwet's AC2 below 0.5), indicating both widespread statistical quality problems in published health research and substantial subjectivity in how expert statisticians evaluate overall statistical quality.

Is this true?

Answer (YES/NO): NO